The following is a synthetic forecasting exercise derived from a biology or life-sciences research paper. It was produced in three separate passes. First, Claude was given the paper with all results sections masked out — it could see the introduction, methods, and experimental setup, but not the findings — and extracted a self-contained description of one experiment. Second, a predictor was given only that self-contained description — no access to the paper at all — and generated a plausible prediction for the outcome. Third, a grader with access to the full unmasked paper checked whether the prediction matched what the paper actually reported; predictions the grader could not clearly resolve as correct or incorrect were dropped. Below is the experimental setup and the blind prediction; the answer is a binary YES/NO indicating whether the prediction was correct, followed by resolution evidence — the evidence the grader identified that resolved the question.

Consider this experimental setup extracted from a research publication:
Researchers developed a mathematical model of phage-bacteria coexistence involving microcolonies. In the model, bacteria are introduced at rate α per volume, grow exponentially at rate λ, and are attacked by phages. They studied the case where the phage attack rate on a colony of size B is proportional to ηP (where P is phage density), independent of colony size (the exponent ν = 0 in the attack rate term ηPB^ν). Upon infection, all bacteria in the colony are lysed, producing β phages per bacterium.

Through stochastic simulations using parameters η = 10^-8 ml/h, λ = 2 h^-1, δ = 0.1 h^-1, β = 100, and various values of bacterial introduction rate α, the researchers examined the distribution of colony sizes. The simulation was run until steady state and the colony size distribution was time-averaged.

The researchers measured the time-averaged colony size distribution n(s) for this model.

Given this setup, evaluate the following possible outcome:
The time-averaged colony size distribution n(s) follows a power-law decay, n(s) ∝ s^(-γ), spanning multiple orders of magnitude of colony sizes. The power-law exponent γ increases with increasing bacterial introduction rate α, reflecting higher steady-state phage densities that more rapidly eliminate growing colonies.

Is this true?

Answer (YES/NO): YES